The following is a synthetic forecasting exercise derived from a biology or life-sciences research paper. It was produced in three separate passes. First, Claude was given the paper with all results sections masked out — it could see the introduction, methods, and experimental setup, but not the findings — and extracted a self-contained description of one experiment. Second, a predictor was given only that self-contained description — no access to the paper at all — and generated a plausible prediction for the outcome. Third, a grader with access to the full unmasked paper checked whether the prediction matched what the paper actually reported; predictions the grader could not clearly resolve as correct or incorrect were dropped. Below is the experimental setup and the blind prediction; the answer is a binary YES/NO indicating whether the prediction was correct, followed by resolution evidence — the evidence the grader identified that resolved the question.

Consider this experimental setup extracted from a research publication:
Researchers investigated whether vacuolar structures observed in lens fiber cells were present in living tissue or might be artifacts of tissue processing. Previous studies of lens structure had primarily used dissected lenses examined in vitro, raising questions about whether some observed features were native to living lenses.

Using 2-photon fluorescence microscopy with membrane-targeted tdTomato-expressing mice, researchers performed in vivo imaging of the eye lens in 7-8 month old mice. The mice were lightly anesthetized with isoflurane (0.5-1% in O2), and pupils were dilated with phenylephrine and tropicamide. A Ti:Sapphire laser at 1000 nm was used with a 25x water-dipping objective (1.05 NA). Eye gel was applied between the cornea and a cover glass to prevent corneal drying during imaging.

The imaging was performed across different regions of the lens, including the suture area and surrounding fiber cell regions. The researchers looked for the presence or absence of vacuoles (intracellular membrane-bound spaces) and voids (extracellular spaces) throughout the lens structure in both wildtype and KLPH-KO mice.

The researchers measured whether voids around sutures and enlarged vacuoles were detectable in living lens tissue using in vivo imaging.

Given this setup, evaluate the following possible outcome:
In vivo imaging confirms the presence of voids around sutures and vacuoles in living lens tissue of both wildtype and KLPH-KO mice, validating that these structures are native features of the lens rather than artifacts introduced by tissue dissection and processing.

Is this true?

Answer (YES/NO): YES